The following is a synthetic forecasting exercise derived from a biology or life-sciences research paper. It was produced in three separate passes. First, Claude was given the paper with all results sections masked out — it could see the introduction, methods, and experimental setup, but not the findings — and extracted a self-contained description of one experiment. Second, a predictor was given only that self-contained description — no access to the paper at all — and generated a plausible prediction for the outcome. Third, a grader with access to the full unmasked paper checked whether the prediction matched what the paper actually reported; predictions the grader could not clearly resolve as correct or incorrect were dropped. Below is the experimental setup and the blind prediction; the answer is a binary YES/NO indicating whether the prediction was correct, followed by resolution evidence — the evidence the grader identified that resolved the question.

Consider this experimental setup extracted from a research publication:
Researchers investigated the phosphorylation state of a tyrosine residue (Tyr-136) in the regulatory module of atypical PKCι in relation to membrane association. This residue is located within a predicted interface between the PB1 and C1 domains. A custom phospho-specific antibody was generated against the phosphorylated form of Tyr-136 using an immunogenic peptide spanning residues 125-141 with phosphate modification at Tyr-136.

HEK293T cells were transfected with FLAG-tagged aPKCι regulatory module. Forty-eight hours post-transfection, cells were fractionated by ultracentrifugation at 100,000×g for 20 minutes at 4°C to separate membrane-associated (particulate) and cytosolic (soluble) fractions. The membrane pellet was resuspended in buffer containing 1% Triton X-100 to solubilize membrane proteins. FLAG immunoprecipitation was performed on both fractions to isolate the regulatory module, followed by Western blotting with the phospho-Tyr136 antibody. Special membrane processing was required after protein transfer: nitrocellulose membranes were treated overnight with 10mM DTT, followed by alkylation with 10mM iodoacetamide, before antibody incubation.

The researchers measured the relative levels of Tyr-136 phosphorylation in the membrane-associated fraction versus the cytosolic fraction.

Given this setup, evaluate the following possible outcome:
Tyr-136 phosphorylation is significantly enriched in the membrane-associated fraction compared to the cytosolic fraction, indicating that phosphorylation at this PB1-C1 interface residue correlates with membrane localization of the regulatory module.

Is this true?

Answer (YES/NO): NO